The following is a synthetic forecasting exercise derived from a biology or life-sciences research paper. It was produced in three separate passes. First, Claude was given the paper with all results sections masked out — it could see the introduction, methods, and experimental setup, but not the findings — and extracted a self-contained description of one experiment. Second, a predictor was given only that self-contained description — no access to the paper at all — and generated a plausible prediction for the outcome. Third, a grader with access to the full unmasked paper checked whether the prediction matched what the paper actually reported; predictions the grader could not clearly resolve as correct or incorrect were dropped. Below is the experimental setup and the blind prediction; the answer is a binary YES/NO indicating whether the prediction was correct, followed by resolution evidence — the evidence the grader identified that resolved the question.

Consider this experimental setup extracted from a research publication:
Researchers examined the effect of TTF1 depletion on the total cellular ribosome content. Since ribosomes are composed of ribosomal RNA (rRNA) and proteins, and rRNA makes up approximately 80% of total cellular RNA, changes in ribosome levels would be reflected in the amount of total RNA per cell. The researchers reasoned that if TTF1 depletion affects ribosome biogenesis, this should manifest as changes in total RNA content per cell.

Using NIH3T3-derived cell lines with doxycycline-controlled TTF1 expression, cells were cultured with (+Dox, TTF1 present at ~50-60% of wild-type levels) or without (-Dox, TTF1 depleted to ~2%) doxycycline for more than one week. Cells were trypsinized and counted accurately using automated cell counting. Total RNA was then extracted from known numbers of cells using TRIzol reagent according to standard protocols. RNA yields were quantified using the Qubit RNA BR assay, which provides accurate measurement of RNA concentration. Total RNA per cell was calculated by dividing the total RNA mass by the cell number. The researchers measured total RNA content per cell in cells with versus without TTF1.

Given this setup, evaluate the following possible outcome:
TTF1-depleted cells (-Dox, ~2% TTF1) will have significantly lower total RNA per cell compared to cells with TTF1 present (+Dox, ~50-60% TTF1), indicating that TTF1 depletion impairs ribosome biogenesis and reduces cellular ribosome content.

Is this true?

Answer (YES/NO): YES